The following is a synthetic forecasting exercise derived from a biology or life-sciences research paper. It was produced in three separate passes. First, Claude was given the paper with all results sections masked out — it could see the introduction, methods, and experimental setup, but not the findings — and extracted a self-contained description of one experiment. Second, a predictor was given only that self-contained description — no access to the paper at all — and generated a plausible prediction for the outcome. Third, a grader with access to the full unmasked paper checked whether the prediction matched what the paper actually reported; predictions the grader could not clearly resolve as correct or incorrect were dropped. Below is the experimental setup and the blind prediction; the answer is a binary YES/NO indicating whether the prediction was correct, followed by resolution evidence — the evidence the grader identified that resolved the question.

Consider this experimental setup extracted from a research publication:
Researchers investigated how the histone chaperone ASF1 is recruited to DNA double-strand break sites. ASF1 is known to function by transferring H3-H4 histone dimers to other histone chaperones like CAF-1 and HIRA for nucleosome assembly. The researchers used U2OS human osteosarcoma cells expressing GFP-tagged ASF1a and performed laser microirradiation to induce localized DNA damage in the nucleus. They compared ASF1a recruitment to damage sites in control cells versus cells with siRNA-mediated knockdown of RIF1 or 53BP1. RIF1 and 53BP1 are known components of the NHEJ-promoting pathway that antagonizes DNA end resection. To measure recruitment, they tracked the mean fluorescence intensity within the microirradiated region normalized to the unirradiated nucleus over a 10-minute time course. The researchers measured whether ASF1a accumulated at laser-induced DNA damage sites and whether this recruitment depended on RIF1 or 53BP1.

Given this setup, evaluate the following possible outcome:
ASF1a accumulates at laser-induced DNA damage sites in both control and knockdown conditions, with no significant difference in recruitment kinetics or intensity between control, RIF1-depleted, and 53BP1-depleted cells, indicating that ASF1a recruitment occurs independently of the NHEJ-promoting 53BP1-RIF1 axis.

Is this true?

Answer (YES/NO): NO